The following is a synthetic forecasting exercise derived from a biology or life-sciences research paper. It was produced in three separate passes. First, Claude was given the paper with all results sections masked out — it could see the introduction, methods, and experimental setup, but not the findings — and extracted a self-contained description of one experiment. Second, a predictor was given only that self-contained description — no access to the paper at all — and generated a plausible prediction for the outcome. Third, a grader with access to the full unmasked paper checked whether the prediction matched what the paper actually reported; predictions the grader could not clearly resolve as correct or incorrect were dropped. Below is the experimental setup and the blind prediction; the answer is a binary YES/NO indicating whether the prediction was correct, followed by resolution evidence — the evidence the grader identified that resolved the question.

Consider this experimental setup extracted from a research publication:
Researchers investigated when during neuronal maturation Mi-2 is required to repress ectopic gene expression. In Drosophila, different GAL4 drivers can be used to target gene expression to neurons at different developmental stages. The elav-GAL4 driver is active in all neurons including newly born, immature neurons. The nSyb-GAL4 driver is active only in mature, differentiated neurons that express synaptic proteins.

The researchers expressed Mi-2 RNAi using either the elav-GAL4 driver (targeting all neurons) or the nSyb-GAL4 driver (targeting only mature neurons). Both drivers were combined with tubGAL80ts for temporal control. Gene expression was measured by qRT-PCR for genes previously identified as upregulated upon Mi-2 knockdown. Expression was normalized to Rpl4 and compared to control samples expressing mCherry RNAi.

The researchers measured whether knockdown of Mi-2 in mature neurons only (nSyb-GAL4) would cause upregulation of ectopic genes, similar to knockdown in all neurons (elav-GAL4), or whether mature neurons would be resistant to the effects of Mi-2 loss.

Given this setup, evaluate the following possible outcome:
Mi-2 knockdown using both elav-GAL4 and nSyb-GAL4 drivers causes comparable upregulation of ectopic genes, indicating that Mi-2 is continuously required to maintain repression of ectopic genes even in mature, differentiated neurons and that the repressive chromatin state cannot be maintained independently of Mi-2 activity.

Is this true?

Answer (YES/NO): NO